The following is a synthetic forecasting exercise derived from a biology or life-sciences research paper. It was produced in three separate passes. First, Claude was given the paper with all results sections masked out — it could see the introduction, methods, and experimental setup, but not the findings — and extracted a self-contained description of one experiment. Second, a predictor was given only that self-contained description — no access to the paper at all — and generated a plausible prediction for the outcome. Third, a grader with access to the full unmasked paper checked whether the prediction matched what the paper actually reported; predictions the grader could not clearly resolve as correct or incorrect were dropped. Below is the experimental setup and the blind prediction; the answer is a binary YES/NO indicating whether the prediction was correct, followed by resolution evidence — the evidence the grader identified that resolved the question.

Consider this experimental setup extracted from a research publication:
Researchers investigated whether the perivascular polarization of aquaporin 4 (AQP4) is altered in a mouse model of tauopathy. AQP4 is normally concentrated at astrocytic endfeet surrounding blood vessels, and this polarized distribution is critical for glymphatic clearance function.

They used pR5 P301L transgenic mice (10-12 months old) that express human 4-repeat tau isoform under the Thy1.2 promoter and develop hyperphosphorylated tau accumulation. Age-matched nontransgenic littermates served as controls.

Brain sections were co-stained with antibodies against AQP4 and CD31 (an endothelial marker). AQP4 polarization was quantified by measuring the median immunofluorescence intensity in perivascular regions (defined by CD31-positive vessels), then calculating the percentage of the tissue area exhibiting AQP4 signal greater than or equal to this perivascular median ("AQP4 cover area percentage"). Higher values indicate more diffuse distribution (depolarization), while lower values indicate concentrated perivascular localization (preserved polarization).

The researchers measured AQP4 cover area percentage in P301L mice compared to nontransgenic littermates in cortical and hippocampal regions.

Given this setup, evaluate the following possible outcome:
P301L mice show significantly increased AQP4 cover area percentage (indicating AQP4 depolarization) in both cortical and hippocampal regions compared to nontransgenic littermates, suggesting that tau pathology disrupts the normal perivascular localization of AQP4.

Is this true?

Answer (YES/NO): NO